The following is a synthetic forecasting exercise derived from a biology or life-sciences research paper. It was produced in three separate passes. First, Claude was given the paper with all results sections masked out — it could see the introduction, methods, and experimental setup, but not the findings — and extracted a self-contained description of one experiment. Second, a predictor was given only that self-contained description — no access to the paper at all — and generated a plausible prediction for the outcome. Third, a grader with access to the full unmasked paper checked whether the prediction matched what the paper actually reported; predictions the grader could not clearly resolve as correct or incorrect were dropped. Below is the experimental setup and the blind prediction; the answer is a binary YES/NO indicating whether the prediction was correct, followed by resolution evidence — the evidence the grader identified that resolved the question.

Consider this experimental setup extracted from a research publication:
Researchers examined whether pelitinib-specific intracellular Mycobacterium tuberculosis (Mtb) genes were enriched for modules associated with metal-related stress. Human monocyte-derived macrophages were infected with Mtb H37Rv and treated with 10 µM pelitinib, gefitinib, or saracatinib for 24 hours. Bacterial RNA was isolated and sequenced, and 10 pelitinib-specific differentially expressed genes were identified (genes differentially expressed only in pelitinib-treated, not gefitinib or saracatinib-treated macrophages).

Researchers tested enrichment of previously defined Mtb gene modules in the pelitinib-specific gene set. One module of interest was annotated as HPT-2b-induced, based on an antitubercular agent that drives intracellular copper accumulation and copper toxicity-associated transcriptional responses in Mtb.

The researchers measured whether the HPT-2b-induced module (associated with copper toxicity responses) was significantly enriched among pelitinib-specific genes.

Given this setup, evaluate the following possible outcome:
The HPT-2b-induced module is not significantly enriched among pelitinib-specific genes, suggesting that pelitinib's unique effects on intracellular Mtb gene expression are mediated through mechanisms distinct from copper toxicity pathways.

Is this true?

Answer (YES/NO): NO